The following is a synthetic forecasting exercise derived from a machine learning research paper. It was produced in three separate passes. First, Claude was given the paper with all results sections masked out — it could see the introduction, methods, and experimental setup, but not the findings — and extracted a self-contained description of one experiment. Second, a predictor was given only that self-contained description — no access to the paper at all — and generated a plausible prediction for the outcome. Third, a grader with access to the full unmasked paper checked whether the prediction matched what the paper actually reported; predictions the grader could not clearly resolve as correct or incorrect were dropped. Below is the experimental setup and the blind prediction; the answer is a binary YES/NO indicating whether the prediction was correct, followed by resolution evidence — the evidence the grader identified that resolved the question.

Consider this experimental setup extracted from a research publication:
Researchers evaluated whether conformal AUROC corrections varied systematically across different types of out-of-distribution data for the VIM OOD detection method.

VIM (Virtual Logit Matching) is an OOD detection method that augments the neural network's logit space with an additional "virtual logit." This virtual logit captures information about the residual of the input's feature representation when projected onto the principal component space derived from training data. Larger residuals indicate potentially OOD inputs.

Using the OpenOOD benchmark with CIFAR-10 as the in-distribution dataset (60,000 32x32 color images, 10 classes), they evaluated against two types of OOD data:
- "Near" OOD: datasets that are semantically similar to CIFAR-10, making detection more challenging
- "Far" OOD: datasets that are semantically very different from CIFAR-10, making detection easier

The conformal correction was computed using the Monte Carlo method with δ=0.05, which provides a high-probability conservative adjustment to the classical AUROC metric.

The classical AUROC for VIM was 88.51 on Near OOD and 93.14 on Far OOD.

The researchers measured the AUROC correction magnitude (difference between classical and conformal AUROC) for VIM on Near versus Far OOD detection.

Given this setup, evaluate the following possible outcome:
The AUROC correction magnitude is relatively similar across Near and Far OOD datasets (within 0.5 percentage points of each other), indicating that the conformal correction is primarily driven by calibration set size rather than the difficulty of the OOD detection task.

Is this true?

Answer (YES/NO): YES